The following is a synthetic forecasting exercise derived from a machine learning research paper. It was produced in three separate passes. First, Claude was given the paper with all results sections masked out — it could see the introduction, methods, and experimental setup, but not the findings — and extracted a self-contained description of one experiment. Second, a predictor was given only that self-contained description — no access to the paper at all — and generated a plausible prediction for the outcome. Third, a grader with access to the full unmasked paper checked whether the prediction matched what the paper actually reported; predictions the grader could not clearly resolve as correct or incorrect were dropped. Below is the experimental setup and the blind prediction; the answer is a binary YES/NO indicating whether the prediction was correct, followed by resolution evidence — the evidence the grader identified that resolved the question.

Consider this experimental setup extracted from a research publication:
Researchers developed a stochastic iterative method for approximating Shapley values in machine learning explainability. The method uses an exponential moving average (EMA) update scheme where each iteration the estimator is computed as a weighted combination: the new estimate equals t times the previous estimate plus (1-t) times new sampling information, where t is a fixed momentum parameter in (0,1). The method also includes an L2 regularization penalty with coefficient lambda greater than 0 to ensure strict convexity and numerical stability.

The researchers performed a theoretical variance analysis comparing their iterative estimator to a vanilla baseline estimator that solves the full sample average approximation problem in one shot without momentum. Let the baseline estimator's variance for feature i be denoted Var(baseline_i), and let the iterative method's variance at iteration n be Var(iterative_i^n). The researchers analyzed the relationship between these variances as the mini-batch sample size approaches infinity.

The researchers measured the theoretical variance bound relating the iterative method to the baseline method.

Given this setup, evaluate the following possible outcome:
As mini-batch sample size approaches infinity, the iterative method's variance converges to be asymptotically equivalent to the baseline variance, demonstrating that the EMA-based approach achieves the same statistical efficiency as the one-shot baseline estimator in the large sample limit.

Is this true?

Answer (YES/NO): NO